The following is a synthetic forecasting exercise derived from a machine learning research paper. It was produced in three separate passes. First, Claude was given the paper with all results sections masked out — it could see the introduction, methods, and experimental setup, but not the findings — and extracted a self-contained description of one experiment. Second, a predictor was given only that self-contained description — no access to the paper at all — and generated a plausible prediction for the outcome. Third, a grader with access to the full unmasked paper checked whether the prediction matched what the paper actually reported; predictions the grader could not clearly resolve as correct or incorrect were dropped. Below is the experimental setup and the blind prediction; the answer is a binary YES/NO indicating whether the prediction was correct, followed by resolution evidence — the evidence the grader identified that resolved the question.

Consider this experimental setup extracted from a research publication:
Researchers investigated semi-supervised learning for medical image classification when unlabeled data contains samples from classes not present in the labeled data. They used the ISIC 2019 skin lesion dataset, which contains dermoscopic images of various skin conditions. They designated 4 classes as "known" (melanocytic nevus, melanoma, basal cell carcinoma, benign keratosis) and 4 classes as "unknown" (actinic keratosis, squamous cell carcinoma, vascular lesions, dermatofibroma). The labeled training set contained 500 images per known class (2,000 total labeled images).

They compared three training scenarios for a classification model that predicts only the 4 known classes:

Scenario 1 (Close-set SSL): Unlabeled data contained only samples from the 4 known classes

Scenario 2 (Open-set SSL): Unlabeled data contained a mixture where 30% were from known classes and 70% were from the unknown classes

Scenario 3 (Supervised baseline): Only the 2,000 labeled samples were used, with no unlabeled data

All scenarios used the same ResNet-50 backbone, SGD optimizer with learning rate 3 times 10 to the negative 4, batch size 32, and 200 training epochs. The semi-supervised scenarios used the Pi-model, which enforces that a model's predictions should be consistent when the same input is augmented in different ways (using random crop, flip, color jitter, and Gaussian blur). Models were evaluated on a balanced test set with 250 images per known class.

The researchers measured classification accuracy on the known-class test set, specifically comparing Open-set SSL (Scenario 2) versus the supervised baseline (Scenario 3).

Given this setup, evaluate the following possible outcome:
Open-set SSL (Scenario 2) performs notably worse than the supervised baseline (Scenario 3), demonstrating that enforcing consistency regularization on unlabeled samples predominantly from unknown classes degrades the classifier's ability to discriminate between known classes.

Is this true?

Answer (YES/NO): NO